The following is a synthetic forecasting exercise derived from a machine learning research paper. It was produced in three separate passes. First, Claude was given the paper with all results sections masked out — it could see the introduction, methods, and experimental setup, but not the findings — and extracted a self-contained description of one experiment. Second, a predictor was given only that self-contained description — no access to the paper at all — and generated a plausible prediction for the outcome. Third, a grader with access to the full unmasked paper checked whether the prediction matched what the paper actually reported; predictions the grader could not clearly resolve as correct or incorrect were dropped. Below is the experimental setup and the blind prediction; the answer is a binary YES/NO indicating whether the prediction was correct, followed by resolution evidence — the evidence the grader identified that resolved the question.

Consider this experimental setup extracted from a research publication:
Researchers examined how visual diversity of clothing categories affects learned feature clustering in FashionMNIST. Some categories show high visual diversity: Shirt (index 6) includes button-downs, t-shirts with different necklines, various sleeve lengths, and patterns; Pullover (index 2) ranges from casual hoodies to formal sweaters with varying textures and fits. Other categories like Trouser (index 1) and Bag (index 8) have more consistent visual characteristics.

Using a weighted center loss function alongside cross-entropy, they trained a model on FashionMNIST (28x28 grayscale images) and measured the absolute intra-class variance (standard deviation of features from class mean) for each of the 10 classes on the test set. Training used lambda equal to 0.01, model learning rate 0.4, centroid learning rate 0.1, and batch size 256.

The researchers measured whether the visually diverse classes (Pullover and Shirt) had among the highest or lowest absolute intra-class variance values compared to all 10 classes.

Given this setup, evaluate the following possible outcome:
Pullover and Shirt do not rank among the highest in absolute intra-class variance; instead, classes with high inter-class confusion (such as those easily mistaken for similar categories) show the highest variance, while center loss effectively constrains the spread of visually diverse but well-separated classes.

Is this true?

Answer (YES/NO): NO